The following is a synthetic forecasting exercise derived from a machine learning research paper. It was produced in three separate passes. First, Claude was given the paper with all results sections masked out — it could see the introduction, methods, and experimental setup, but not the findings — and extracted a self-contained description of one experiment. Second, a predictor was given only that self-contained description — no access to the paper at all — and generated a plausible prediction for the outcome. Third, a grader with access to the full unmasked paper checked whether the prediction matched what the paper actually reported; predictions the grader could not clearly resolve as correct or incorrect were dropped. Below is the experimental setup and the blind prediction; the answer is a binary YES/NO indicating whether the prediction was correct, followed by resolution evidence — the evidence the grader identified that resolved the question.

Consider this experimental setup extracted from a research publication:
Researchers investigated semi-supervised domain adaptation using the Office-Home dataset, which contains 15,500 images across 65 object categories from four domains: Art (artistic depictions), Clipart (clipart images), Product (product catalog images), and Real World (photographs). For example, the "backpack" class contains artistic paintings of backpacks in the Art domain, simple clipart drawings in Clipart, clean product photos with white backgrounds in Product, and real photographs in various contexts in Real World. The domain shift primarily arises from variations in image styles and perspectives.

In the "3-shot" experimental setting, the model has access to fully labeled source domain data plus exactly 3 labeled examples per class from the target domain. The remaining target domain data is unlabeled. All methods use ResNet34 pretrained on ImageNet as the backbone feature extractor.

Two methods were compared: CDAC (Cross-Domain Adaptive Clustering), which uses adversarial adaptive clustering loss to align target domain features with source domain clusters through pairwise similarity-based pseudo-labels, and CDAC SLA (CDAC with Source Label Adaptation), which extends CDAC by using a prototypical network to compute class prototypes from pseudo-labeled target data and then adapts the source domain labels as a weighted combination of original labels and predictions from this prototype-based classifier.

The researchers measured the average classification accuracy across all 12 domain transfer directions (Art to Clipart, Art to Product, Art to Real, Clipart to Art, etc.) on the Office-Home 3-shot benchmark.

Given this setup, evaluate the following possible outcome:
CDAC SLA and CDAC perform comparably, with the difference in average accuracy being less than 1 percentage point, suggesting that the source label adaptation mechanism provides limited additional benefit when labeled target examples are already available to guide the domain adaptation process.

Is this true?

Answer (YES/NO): YES